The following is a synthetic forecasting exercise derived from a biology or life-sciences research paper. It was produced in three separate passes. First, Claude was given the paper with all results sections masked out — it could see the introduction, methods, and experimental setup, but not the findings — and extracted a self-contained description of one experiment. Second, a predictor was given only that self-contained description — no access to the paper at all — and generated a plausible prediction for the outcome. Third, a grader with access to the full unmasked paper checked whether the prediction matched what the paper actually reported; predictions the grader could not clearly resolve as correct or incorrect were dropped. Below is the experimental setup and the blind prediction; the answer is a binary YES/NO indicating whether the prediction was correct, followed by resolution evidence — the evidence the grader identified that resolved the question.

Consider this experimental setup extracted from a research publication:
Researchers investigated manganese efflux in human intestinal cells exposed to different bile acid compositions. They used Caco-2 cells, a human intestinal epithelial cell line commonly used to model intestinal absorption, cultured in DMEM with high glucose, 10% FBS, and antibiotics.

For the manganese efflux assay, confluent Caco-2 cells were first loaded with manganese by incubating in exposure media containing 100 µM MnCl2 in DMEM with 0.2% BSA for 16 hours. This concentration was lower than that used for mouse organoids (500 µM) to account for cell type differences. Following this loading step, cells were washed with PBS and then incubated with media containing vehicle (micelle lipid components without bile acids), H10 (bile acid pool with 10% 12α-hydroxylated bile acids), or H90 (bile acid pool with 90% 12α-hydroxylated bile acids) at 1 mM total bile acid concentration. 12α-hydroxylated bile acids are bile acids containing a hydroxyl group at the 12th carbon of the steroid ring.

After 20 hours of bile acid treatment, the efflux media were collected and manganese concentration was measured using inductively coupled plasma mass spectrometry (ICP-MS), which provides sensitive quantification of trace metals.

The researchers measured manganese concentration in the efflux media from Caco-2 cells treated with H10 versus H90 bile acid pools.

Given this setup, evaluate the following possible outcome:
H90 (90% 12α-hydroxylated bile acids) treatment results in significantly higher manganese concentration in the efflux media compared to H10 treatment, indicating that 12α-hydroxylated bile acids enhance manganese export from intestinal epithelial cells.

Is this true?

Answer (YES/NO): NO